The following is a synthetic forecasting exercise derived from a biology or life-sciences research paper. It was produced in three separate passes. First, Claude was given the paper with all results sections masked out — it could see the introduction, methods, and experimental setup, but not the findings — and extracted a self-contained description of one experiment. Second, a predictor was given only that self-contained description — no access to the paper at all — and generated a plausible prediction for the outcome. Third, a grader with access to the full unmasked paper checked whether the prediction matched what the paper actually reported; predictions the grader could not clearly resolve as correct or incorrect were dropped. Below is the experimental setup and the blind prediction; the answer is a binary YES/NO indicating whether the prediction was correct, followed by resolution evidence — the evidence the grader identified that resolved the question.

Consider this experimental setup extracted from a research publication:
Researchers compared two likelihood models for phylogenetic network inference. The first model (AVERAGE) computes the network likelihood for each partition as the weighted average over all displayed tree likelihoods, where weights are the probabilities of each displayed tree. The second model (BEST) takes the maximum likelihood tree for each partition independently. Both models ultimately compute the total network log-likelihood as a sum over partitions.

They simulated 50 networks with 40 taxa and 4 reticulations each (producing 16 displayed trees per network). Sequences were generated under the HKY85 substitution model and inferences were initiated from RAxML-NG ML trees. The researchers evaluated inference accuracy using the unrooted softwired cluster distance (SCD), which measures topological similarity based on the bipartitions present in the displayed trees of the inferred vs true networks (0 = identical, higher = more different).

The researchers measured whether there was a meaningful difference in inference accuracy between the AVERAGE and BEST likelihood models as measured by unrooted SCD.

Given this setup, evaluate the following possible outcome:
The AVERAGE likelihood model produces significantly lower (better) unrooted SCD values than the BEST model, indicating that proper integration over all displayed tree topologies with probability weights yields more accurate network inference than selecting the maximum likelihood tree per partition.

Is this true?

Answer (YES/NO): NO